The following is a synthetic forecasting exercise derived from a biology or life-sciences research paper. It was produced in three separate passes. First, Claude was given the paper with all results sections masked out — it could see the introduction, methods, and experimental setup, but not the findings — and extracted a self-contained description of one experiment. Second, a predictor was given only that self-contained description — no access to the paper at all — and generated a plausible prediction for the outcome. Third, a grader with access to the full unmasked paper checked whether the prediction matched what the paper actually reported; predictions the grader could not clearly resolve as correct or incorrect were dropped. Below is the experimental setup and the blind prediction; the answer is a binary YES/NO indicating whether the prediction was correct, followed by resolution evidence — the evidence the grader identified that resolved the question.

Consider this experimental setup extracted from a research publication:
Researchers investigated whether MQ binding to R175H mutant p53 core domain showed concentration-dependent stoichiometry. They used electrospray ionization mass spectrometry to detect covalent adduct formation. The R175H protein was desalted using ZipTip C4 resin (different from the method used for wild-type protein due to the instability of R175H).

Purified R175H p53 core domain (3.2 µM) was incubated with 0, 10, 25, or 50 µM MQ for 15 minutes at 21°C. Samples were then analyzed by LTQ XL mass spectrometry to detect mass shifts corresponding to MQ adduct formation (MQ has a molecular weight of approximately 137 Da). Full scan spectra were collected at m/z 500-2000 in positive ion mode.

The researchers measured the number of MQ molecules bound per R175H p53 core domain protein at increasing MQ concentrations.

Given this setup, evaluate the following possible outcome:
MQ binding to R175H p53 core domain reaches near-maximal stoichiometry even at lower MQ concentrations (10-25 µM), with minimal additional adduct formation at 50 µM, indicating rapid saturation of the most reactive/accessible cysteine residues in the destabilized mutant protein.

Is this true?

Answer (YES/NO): NO